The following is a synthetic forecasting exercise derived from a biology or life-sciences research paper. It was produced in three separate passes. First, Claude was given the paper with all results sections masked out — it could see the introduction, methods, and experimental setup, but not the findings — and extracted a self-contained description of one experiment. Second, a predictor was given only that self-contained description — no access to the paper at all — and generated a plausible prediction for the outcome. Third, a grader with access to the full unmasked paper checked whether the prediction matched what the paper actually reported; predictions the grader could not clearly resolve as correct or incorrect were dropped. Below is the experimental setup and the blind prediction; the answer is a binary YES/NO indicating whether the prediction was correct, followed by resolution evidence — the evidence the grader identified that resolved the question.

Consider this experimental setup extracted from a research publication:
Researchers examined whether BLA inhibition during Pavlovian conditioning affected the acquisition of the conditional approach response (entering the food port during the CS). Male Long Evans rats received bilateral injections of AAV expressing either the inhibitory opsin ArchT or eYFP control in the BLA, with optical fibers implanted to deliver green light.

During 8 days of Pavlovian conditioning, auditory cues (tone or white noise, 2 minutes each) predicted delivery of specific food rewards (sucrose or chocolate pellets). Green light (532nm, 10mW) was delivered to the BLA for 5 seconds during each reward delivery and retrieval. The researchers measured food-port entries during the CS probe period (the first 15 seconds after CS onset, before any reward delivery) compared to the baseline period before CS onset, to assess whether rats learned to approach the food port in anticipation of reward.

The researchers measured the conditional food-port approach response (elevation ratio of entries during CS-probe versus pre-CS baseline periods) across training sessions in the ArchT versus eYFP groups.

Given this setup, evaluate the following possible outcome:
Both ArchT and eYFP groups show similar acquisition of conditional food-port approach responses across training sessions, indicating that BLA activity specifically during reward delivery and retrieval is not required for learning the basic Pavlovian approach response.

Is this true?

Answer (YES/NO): YES